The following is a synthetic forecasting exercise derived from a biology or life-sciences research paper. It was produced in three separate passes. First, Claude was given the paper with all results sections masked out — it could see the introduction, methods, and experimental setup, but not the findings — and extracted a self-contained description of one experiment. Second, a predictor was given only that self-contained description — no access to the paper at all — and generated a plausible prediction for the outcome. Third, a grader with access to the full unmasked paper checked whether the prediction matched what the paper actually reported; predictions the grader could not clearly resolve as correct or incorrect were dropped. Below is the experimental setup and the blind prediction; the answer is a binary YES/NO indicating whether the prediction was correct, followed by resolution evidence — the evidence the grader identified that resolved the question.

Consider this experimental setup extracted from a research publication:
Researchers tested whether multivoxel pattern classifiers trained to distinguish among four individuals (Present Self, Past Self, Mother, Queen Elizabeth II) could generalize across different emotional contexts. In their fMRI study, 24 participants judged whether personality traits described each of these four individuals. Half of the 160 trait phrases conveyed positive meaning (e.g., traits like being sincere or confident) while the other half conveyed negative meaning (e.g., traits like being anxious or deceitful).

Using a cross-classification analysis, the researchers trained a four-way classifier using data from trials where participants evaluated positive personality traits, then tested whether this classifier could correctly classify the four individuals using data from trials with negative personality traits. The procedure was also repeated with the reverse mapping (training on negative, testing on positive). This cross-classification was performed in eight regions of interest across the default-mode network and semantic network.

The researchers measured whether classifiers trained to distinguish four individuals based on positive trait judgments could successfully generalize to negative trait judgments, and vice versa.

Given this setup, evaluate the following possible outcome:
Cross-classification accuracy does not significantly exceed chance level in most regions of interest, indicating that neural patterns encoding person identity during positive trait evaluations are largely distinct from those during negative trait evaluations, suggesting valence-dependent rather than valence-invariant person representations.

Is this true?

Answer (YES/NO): NO